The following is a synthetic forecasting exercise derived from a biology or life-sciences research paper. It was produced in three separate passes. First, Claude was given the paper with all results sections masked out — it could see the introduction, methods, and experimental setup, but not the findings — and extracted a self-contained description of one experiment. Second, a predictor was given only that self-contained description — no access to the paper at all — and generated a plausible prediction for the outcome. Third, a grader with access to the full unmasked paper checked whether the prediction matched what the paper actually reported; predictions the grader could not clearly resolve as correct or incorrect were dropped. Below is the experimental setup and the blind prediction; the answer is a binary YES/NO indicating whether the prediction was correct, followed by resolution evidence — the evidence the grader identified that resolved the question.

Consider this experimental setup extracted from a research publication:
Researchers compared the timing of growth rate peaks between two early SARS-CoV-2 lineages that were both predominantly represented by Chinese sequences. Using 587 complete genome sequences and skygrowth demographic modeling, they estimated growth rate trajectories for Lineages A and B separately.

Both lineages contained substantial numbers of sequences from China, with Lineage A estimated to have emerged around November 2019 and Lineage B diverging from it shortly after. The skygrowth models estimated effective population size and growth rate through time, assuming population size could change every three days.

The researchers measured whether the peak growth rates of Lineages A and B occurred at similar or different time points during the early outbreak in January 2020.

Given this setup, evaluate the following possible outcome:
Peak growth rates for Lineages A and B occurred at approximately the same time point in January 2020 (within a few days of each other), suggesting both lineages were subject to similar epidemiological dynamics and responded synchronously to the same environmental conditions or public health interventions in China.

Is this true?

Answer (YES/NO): YES